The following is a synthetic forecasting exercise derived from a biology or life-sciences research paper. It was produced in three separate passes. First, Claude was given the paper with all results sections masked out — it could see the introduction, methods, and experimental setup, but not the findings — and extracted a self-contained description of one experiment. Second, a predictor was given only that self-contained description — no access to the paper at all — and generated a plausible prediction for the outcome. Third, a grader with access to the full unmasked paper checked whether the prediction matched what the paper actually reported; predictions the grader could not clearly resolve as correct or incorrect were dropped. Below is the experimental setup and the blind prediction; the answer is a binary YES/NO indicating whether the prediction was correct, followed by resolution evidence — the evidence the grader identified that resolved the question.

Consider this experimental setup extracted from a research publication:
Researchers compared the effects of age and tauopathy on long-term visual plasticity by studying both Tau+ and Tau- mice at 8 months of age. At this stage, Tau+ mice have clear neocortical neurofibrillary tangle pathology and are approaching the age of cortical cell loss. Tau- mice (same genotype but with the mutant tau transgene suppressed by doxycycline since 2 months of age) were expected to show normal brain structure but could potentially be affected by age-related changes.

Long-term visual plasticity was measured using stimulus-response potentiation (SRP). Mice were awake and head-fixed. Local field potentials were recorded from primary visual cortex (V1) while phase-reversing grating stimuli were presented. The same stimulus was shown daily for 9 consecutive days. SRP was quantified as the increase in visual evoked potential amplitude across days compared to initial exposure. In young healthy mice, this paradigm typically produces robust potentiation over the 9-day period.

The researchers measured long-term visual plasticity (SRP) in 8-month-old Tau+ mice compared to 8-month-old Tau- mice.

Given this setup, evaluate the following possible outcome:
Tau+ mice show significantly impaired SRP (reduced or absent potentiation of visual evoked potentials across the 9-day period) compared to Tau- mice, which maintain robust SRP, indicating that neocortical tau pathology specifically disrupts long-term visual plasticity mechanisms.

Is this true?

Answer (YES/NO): NO